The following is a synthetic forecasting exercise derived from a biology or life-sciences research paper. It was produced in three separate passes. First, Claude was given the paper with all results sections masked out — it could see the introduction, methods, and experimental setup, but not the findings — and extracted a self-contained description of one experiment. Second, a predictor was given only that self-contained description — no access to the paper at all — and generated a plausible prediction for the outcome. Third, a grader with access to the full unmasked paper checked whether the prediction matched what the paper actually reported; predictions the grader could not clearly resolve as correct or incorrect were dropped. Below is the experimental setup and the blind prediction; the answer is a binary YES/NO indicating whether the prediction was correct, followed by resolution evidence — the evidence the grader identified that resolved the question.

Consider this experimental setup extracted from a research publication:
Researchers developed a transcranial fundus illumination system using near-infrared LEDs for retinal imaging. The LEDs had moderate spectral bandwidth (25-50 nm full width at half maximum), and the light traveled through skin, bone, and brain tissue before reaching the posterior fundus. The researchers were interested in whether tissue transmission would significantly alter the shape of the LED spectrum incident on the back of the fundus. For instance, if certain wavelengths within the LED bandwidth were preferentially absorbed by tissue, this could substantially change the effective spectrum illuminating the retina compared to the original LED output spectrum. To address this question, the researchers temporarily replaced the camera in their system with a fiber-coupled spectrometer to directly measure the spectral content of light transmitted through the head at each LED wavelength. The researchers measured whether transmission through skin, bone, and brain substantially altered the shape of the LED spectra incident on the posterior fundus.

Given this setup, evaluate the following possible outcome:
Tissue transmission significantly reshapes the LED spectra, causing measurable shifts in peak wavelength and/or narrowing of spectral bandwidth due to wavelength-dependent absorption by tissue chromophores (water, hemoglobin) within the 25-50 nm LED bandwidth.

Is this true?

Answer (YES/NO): NO